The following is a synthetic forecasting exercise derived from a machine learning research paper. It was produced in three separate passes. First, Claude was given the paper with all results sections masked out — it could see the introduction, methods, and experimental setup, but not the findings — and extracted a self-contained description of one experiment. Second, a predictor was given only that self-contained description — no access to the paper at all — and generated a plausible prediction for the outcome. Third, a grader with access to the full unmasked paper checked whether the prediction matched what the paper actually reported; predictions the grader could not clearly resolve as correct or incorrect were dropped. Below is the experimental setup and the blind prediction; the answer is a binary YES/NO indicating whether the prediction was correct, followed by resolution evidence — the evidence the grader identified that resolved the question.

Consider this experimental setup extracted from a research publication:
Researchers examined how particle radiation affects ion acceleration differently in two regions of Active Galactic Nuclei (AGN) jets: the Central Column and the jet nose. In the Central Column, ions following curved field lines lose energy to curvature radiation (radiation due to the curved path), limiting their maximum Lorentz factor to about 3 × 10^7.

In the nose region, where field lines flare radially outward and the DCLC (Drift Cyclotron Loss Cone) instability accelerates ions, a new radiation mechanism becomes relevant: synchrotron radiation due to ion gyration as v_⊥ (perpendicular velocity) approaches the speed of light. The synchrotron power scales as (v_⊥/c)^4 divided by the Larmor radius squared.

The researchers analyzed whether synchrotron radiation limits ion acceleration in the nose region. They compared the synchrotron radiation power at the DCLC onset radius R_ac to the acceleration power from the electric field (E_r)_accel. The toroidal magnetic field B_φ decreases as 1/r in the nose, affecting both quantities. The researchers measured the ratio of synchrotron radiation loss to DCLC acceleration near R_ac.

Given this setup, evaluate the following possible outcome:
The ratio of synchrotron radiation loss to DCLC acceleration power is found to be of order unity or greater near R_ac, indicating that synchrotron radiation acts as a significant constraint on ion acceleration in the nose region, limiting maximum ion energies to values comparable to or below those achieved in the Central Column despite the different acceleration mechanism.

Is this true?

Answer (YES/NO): NO